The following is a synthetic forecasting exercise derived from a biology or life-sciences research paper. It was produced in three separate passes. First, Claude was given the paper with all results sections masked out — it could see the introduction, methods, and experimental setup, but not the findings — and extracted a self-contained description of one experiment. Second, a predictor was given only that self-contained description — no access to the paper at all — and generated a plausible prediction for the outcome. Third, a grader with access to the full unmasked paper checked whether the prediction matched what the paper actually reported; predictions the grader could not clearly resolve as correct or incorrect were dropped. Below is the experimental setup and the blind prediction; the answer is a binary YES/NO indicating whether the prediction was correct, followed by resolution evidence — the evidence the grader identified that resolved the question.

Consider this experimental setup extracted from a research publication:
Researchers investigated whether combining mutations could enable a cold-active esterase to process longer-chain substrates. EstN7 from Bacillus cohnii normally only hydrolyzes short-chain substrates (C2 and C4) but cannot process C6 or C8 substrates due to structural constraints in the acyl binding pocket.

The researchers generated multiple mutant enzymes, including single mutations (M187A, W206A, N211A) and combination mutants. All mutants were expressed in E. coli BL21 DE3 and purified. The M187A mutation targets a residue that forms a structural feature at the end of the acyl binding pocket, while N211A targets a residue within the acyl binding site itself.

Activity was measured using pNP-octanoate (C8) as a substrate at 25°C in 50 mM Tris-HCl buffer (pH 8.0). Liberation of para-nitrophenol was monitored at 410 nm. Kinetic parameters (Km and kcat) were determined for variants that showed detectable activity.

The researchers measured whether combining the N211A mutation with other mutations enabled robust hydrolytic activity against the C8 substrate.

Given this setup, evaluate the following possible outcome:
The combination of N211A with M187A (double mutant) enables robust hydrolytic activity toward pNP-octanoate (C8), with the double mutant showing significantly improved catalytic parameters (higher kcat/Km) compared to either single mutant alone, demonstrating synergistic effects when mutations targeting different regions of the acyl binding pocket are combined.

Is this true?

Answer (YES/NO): NO